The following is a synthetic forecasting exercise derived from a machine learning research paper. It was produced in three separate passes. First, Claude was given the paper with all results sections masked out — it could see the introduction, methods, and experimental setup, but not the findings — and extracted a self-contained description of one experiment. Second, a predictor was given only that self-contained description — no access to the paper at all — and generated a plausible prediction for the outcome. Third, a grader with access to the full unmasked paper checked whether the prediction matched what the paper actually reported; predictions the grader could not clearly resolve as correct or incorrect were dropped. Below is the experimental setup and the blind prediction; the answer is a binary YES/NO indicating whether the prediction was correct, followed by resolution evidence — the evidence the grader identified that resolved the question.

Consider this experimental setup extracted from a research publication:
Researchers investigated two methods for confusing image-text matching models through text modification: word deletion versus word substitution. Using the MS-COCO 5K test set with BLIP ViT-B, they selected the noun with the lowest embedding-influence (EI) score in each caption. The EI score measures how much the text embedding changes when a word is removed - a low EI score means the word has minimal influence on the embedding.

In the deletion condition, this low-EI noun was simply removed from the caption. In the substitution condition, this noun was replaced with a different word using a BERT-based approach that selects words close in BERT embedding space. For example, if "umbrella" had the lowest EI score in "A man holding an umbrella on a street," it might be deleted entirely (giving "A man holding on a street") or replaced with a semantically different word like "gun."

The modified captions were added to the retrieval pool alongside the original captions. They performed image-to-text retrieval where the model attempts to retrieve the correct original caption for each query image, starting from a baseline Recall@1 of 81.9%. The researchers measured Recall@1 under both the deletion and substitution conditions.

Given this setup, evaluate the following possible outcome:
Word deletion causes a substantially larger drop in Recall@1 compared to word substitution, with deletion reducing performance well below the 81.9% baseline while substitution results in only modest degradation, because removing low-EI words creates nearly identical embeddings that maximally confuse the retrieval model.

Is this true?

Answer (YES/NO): NO